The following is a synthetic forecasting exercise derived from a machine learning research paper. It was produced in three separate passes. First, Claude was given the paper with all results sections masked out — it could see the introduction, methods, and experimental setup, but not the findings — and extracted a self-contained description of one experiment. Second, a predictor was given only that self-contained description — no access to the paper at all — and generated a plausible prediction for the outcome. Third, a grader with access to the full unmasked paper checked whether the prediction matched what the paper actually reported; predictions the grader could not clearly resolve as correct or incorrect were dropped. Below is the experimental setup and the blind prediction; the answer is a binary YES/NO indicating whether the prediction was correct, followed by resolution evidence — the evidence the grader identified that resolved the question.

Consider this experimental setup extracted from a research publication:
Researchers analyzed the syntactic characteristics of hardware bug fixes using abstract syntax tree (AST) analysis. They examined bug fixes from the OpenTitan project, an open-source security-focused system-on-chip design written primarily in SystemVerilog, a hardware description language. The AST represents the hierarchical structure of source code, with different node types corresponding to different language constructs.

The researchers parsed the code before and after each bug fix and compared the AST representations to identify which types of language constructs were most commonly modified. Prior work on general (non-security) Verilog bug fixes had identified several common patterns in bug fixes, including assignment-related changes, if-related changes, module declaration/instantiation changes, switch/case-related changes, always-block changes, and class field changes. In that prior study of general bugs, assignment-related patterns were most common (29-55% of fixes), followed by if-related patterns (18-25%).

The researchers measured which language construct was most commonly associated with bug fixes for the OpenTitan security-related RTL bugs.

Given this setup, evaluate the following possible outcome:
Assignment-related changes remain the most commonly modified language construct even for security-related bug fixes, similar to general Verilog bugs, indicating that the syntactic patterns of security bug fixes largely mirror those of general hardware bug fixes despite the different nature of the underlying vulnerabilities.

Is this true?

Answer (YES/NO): YES